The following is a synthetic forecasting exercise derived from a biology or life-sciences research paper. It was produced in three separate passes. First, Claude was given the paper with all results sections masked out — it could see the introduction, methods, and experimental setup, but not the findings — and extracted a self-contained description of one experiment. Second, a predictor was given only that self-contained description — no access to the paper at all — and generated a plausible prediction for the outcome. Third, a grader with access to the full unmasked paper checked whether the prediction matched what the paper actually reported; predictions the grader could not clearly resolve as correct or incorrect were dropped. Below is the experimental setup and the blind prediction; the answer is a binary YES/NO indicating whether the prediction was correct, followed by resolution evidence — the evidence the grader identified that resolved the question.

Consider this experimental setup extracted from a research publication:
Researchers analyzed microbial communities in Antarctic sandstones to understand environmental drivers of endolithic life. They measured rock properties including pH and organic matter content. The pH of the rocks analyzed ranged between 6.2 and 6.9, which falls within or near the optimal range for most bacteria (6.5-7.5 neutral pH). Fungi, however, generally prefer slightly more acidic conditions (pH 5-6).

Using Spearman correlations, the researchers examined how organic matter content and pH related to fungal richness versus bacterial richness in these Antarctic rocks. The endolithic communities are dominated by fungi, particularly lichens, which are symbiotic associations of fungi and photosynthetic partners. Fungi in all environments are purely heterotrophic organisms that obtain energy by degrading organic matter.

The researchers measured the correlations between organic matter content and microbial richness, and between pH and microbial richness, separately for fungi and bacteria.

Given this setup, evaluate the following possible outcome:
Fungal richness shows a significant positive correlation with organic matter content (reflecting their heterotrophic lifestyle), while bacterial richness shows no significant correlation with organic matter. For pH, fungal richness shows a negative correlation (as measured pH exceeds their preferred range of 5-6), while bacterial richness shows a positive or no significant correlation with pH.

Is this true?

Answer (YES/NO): YES